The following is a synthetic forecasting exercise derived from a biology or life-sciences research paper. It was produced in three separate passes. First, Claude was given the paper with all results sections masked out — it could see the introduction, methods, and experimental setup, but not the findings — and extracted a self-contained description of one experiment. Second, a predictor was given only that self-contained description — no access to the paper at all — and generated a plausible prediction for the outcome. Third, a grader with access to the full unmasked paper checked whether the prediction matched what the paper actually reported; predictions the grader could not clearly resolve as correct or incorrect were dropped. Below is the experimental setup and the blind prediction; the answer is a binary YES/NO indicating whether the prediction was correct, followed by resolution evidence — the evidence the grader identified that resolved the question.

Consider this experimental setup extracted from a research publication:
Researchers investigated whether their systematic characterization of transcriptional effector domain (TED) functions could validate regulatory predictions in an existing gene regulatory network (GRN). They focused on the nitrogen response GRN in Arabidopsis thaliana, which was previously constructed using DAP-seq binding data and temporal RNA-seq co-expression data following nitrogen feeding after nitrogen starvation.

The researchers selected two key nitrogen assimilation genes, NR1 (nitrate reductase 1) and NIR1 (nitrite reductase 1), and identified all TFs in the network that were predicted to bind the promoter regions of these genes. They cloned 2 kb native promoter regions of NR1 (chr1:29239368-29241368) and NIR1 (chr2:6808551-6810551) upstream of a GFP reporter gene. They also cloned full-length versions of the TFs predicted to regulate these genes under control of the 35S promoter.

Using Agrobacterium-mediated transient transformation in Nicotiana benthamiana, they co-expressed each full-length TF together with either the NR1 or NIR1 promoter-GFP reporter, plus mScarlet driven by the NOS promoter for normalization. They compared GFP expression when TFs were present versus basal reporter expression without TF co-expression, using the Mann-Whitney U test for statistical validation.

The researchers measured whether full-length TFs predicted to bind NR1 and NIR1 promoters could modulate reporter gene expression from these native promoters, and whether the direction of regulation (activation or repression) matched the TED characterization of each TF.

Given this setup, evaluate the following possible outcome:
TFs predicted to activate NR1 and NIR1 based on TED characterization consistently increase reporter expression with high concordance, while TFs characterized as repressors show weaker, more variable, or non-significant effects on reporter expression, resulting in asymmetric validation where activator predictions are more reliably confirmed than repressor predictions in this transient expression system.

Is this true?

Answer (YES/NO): NO